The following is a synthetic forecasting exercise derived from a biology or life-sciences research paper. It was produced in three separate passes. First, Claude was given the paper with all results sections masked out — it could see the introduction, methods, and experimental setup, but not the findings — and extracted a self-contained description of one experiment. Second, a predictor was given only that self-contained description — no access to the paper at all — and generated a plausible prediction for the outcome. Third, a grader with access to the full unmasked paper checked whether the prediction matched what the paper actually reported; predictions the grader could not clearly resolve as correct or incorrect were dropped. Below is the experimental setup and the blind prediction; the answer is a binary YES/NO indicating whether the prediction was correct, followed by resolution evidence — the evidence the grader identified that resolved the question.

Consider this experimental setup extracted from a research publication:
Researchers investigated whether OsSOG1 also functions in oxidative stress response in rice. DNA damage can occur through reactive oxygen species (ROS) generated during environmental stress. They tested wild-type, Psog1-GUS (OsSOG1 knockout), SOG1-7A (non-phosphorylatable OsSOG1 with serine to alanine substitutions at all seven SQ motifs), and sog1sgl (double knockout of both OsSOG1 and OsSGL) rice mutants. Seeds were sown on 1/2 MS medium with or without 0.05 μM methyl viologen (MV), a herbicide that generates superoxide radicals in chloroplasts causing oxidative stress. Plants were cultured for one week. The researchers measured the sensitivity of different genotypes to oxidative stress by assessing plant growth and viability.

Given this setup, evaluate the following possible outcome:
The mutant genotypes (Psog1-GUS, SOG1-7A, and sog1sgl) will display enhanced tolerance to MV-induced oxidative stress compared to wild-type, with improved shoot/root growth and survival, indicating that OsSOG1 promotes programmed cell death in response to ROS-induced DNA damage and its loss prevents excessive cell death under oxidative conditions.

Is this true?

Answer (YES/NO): NO